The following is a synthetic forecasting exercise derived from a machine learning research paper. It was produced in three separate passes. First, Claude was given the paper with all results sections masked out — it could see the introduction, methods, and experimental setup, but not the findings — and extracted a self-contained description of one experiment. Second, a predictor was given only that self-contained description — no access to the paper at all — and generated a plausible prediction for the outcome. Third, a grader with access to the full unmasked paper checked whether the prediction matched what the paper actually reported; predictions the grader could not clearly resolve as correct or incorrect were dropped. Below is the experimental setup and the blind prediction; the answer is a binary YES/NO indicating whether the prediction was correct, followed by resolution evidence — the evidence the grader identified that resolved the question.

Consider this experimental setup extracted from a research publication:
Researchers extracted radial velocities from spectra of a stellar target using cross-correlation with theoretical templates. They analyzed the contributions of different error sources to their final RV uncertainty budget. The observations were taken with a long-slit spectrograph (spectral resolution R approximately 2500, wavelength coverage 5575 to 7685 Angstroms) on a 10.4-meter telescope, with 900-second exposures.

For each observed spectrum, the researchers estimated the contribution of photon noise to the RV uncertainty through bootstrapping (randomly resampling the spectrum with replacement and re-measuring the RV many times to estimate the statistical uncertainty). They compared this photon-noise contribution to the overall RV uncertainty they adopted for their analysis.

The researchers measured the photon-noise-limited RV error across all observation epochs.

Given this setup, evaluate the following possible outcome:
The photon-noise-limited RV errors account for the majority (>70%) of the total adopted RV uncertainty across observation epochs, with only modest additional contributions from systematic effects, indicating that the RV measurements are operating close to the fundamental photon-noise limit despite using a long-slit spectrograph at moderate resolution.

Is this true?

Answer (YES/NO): NO